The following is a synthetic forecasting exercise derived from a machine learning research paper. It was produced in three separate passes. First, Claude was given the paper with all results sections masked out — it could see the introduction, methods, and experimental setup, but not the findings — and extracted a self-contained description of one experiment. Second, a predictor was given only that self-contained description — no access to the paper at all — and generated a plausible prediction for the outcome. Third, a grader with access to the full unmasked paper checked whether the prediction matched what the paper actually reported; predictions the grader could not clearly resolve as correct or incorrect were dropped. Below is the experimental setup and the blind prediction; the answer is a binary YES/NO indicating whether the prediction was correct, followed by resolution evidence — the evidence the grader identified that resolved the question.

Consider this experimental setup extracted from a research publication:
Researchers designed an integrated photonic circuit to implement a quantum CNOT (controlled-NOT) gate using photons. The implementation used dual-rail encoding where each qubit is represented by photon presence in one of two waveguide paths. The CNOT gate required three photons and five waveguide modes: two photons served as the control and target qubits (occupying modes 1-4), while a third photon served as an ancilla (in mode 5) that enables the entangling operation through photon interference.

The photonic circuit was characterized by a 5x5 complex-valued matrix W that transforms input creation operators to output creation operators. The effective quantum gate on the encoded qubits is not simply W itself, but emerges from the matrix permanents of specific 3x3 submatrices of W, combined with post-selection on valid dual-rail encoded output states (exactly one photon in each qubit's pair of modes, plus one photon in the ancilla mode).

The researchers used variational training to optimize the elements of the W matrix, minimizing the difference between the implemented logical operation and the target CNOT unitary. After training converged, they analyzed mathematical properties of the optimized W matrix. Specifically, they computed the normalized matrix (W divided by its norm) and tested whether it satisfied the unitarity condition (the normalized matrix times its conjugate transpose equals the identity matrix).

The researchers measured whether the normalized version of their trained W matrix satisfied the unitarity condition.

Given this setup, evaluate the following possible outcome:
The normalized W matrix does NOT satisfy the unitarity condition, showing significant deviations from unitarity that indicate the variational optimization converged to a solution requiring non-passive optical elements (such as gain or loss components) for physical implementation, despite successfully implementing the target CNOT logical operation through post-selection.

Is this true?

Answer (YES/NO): NO